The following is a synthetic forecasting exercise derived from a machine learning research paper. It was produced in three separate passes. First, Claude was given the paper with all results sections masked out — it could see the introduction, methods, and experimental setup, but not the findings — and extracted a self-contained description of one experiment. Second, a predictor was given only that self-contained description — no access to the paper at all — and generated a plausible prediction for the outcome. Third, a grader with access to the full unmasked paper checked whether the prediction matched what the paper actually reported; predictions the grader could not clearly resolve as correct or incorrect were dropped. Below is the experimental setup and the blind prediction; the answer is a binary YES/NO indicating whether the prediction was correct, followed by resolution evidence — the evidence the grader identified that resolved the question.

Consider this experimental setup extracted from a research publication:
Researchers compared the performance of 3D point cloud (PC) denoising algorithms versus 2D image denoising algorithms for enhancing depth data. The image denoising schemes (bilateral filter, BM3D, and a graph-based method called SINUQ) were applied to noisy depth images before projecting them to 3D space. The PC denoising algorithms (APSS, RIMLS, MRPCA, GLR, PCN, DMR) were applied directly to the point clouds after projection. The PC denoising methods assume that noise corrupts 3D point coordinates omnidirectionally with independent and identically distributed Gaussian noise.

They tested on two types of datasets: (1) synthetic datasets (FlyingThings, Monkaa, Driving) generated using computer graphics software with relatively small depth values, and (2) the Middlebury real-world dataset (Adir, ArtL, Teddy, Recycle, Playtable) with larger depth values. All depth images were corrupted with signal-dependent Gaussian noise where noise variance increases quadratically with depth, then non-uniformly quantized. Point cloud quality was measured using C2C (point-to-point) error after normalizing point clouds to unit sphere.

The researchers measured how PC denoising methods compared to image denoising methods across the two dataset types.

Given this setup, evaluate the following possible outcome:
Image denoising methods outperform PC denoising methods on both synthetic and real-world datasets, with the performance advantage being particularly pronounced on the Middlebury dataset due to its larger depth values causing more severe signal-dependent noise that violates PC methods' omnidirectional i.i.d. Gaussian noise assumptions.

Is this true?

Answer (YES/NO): NO